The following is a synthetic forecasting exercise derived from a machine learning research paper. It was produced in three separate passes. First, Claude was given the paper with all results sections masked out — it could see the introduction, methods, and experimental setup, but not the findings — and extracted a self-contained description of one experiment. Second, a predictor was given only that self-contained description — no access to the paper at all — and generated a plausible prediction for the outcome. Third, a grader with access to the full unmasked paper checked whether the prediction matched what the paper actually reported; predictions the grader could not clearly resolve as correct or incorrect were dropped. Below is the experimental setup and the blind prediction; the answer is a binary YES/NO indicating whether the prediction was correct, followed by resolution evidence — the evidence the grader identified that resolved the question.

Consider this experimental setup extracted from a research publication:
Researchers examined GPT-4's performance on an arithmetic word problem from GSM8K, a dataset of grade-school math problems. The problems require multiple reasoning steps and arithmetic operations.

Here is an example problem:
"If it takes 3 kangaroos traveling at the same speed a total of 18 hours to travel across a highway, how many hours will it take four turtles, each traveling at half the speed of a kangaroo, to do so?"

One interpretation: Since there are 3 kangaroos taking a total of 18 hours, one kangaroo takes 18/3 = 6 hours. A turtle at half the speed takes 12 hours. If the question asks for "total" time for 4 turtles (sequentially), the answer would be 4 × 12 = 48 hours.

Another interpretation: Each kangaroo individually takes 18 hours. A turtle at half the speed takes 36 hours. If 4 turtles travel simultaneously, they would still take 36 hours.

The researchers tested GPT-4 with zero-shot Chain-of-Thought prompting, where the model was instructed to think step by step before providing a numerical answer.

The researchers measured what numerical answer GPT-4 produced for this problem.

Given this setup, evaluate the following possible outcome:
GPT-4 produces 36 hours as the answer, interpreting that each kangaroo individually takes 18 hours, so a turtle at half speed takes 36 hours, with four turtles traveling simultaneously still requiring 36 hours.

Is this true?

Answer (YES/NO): YES